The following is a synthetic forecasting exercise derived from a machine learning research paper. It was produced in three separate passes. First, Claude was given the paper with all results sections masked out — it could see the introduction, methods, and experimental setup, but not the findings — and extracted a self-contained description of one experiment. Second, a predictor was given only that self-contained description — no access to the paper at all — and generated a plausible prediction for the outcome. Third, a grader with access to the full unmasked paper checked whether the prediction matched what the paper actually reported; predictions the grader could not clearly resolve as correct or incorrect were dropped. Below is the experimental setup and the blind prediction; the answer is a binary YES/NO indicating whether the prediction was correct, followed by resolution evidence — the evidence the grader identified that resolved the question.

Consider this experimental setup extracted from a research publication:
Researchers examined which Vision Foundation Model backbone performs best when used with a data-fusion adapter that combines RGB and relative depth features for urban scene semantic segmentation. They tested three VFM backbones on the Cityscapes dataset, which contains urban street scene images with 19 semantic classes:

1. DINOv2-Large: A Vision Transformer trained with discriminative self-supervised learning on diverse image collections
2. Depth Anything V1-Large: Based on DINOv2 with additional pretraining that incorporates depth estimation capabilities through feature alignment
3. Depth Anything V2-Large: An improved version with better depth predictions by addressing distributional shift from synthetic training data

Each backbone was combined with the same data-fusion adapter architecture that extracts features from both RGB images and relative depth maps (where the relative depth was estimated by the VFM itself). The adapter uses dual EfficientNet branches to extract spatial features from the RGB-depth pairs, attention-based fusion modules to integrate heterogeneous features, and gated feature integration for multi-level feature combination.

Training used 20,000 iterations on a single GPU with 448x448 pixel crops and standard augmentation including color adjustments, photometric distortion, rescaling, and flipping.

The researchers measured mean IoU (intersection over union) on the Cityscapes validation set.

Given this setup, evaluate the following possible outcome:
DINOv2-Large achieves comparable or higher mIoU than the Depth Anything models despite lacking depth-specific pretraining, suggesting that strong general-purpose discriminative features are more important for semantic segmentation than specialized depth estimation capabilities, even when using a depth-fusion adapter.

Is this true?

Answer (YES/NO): NO